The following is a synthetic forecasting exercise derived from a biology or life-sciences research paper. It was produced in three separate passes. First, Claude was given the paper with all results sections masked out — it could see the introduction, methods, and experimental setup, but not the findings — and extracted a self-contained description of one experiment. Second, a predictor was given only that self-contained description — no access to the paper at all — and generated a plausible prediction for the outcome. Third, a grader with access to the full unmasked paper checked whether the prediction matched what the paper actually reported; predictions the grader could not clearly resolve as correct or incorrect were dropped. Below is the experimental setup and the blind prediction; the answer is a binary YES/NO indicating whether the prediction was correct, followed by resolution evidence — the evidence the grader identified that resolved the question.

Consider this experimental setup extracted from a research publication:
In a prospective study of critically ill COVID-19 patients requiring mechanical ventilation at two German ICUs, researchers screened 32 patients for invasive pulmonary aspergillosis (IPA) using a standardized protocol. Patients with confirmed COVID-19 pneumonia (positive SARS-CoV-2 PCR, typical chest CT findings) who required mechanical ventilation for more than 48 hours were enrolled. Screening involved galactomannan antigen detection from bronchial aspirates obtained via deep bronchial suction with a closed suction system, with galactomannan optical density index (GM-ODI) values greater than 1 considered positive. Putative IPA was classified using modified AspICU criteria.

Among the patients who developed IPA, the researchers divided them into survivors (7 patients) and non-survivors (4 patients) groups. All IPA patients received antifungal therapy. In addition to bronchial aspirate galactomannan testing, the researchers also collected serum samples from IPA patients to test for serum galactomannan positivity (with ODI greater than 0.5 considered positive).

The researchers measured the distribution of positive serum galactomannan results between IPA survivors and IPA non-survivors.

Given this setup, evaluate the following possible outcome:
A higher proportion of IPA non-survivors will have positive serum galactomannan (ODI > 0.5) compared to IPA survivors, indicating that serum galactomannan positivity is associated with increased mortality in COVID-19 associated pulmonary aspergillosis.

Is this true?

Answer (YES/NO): YES